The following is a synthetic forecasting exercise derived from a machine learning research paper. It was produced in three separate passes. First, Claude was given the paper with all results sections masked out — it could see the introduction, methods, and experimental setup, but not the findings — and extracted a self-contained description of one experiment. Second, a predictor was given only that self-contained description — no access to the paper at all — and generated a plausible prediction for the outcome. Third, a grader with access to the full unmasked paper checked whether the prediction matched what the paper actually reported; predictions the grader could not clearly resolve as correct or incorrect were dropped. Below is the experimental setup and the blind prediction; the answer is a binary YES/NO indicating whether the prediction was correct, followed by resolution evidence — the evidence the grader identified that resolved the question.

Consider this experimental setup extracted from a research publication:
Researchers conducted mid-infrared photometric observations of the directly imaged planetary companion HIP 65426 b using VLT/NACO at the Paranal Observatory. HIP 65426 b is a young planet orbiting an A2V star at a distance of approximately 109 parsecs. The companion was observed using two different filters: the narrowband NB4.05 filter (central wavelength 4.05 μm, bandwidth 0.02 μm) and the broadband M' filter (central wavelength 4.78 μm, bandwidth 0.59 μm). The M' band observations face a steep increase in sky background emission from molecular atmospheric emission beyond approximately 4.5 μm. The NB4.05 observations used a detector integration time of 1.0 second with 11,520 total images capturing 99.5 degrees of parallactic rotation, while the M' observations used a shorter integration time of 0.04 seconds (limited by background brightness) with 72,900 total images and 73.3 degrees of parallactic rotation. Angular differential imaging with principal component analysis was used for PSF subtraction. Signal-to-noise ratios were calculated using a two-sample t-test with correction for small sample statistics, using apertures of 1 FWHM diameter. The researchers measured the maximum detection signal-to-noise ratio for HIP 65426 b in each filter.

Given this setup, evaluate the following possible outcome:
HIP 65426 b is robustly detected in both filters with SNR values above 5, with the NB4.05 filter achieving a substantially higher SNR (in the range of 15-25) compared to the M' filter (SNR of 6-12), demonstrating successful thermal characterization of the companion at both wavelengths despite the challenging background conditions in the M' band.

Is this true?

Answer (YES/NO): NO